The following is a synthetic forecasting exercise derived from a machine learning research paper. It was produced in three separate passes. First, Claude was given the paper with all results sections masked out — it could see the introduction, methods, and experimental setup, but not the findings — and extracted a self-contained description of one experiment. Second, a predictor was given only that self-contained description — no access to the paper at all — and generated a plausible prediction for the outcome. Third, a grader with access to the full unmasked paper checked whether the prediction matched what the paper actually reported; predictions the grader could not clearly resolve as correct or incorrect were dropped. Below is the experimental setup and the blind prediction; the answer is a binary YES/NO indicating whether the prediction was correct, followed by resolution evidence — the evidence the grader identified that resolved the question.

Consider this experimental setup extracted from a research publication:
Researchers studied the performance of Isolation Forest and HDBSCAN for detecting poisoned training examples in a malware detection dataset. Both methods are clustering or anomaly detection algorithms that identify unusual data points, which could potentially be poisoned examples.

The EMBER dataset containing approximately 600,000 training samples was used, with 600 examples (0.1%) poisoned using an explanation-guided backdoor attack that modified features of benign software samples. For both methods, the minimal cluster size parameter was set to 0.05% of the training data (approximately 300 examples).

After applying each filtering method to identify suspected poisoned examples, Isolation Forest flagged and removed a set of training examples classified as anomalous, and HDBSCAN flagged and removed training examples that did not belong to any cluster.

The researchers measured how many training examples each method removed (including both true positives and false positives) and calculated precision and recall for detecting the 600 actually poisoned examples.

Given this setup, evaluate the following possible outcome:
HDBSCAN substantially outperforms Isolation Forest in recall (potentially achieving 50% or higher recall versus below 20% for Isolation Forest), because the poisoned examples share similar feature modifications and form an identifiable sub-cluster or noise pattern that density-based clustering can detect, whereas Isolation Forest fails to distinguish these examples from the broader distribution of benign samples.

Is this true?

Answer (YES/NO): NO